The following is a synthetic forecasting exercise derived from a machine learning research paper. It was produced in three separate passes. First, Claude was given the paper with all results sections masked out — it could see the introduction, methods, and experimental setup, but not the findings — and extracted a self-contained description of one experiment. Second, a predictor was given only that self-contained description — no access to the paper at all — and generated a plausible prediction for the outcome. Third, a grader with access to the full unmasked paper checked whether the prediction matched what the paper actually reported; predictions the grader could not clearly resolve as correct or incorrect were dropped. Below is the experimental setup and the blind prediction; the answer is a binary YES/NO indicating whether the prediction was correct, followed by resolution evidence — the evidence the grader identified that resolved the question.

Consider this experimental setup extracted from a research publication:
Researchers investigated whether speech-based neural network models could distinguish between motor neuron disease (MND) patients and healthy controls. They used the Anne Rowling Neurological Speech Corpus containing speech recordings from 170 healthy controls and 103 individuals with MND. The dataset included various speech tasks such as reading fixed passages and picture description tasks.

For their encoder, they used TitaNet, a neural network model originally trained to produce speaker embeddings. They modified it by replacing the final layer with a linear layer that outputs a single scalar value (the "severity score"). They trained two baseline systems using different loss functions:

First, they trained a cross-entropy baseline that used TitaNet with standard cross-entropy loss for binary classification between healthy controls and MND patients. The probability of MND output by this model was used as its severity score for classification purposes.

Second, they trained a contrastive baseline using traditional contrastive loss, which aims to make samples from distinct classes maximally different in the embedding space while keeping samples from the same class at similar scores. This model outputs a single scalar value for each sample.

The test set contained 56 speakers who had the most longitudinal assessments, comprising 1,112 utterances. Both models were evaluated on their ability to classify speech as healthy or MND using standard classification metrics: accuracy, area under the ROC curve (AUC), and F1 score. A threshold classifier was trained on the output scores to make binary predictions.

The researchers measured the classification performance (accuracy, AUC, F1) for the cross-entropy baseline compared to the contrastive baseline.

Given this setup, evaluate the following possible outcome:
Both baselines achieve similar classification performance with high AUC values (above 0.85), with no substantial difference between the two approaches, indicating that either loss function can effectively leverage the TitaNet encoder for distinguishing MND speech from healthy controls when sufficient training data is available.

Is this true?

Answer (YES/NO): NO